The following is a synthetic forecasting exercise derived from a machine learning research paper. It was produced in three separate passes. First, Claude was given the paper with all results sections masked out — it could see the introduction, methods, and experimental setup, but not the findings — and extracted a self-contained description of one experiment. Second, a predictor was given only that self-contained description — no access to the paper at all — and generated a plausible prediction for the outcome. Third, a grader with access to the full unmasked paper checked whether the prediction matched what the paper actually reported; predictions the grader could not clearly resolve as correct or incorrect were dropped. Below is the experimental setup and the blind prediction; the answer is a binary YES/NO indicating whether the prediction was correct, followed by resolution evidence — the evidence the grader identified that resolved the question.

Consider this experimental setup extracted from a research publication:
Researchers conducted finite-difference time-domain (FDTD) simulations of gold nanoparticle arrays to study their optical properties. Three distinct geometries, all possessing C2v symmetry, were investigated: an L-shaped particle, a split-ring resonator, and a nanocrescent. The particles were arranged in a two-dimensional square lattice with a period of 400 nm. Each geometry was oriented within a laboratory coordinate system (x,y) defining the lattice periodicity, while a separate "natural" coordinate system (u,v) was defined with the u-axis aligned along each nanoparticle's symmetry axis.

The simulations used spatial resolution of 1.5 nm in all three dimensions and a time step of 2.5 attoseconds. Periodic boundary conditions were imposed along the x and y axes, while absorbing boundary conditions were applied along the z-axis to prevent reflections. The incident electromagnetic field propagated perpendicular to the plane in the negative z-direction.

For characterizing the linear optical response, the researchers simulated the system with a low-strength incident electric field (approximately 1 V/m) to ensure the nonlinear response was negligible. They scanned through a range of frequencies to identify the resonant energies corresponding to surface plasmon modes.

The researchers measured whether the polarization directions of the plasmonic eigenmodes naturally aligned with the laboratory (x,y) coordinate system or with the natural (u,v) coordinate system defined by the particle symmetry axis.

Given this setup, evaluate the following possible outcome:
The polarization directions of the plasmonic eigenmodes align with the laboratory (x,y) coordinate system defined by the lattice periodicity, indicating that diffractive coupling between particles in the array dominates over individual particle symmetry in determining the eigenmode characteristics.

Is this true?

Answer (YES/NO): NO